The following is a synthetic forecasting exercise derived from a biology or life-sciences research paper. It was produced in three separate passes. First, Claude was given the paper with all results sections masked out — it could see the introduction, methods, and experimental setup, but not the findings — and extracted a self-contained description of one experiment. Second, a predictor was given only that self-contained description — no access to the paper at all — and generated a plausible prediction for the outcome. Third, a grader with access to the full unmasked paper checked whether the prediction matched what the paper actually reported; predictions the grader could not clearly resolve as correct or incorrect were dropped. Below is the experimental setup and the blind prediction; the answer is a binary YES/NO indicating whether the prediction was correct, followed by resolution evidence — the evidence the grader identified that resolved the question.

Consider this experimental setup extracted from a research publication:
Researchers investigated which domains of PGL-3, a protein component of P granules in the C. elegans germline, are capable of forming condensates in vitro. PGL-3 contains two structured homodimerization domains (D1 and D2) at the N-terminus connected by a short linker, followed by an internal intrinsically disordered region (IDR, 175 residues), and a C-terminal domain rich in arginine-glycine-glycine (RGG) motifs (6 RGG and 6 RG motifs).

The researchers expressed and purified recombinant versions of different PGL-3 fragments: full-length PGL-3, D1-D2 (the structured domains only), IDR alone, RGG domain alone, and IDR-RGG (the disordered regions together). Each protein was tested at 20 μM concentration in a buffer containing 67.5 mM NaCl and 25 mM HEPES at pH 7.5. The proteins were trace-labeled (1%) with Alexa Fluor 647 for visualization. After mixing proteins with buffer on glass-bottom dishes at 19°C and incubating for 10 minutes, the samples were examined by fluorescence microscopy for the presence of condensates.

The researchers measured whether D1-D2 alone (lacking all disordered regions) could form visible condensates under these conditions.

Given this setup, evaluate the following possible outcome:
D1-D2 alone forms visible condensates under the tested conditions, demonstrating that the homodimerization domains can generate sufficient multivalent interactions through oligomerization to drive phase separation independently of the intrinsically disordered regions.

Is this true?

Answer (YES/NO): YES